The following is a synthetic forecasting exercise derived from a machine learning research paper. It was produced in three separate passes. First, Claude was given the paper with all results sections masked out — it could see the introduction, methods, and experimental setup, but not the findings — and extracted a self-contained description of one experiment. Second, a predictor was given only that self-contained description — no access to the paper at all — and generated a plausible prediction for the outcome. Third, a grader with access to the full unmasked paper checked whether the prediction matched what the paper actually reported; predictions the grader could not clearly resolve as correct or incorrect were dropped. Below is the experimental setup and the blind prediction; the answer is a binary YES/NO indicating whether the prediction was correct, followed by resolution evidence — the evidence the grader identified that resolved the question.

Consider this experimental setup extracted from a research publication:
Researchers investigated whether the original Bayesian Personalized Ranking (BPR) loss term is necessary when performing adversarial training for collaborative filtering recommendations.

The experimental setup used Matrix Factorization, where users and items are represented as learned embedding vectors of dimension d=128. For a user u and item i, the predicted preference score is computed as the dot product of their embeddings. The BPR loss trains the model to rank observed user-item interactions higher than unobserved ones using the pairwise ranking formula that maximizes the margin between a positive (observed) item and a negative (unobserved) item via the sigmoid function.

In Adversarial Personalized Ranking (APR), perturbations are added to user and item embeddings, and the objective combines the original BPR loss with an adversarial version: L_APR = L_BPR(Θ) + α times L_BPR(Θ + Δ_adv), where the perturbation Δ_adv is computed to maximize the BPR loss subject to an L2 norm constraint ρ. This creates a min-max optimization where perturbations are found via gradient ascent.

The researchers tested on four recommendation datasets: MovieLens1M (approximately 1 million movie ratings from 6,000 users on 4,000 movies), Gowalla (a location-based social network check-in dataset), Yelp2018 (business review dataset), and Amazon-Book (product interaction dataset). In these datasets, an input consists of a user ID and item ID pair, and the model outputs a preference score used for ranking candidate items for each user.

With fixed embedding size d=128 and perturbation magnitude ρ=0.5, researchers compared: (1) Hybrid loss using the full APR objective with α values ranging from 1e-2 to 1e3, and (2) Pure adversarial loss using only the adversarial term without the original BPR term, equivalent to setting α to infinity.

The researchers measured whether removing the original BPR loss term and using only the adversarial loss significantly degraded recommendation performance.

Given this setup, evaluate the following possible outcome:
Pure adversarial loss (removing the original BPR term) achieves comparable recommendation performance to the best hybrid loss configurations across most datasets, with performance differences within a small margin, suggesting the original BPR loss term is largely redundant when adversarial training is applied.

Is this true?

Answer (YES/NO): YES